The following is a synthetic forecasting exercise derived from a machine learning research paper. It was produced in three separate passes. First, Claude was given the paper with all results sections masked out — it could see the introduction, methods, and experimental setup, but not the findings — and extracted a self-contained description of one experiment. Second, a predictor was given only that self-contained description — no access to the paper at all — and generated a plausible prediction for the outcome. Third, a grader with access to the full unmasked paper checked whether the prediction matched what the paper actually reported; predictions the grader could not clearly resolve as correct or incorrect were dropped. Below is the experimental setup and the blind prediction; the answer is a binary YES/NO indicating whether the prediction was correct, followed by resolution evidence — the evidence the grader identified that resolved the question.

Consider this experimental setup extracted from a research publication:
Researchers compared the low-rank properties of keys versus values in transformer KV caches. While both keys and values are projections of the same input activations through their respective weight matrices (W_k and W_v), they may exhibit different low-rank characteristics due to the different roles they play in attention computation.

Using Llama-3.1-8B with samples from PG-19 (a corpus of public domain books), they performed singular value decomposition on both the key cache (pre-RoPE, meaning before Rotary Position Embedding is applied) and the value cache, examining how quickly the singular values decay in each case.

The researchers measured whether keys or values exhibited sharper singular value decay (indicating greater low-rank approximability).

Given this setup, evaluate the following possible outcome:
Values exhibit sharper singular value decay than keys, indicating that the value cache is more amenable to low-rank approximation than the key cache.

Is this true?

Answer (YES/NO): NO